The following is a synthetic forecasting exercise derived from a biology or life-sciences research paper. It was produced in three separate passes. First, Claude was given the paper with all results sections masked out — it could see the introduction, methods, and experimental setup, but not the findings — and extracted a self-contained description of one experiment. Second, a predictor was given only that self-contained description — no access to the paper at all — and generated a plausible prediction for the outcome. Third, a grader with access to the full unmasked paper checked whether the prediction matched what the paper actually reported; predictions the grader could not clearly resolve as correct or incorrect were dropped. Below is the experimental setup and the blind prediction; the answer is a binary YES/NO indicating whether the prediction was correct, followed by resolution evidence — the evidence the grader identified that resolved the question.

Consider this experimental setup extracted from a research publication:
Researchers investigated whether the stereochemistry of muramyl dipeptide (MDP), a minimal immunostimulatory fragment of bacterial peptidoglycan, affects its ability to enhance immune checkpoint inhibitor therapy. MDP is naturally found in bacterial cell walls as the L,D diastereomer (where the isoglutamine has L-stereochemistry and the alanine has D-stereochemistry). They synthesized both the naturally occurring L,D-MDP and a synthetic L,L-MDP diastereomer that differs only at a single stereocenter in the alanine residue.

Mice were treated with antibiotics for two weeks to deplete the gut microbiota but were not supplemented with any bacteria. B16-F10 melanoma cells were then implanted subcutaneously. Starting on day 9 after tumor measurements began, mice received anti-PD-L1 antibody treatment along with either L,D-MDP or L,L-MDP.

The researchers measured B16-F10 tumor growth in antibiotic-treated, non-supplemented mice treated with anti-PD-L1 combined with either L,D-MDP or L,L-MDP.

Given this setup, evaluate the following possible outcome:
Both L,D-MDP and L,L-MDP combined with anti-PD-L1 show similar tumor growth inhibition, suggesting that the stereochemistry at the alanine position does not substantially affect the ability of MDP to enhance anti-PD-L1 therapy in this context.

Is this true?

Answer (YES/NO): NO